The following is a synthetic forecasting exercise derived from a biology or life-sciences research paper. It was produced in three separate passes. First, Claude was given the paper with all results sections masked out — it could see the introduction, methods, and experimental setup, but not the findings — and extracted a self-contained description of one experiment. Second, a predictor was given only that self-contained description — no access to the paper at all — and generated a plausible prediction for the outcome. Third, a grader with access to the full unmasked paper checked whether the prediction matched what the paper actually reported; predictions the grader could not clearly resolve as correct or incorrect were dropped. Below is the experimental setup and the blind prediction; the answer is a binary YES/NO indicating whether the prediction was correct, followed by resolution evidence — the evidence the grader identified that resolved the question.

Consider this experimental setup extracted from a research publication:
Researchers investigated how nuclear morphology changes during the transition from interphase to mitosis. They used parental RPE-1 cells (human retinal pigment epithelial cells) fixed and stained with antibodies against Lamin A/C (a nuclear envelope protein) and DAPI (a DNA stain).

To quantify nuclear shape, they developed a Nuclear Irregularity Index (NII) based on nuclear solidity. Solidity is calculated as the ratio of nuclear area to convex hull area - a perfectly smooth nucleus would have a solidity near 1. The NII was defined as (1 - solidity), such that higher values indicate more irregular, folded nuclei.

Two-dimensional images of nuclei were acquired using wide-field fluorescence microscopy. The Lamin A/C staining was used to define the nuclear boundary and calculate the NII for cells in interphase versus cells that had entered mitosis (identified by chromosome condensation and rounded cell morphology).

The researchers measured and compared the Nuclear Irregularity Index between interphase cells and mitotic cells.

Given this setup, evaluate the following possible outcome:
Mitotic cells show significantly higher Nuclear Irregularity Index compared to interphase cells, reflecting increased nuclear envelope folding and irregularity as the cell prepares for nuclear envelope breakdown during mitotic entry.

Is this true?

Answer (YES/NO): NO